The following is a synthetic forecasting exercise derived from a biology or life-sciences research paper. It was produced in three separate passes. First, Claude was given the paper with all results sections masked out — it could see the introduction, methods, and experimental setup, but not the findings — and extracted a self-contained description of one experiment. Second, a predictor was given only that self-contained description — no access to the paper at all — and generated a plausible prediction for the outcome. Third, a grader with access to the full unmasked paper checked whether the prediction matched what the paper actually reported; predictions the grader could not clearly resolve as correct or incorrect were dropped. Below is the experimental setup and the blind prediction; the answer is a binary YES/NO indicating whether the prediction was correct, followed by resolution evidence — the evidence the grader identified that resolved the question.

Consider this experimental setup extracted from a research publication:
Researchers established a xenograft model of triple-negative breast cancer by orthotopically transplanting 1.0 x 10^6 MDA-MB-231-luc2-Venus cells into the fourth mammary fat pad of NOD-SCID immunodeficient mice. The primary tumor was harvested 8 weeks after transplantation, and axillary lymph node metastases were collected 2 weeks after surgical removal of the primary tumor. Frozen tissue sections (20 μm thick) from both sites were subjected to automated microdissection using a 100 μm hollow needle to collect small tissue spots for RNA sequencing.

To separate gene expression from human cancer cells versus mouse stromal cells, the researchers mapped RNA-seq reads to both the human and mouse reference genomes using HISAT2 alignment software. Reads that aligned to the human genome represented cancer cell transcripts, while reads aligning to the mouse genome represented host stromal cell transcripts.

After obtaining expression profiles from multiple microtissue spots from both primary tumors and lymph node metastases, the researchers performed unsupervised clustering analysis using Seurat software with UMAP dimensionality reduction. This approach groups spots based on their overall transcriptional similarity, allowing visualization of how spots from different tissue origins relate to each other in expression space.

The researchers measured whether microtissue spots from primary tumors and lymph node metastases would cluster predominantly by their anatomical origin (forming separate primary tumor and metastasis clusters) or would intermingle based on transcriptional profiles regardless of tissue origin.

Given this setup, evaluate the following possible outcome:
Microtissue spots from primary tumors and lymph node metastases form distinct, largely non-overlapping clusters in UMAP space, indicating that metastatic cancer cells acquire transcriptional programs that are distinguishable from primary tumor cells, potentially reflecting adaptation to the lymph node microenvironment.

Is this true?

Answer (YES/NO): NO